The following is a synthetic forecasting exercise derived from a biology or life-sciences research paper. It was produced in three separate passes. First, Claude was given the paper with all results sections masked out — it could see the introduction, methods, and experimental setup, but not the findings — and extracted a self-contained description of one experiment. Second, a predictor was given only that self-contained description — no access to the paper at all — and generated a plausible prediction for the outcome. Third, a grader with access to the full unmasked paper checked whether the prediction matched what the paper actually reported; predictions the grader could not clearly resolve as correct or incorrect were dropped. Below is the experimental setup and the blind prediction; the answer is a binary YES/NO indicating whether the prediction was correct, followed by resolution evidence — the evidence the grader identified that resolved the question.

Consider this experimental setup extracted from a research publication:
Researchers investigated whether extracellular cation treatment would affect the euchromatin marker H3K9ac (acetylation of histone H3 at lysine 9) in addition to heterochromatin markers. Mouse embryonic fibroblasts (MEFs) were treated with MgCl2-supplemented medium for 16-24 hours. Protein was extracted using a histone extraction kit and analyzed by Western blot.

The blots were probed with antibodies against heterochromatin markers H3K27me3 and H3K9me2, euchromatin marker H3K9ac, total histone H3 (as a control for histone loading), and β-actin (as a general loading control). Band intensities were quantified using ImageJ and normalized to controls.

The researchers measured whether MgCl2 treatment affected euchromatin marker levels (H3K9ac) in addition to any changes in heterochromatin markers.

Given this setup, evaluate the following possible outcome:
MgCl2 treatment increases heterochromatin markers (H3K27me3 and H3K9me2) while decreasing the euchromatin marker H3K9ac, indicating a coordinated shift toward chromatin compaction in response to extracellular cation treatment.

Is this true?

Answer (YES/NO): NO